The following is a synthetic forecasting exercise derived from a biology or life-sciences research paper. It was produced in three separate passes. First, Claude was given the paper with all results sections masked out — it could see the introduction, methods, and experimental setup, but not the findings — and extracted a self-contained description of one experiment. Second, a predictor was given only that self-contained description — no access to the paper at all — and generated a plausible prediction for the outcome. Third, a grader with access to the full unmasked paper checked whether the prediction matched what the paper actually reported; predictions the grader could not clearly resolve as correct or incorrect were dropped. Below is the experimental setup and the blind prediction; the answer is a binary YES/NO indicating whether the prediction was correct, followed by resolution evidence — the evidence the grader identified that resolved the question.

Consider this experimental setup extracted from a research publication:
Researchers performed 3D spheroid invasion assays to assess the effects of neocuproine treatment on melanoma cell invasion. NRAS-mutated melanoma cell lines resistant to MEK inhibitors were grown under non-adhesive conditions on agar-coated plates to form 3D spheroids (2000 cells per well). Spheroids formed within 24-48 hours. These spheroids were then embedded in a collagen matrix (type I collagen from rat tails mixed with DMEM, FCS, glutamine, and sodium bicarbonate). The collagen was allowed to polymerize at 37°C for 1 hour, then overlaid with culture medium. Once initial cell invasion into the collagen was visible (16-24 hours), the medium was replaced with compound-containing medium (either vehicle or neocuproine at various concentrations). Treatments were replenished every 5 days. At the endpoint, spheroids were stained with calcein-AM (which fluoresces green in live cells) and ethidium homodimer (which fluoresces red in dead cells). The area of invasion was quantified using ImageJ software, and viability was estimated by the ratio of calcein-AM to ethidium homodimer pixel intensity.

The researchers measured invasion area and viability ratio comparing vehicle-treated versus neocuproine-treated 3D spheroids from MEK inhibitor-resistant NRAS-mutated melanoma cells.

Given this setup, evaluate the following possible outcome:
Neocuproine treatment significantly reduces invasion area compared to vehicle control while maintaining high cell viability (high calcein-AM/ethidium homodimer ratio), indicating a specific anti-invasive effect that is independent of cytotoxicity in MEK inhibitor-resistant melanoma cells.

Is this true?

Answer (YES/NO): NO